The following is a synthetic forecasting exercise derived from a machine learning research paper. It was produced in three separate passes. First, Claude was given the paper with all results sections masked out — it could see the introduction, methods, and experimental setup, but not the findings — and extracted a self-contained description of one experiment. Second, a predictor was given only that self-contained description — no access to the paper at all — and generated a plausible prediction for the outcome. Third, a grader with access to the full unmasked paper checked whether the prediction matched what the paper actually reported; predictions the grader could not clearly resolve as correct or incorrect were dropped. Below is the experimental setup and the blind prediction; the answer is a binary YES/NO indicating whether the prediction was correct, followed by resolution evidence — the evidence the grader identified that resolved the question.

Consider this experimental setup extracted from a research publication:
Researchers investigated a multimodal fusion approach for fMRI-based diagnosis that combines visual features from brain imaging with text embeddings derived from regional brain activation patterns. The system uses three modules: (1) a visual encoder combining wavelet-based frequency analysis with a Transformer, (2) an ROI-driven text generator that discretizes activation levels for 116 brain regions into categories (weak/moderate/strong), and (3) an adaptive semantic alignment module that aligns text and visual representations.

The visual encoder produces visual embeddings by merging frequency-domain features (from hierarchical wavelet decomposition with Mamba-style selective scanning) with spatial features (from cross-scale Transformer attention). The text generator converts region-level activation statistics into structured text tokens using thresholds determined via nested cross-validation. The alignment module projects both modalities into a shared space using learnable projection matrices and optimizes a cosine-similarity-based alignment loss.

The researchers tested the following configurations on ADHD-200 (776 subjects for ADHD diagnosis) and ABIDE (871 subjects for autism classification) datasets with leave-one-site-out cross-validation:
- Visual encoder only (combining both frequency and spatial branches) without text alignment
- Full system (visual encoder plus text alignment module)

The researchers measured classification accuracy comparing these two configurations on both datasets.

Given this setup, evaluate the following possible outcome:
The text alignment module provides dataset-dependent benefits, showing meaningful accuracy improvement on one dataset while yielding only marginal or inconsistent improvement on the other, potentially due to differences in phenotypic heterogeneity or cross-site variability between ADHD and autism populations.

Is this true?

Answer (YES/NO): NO